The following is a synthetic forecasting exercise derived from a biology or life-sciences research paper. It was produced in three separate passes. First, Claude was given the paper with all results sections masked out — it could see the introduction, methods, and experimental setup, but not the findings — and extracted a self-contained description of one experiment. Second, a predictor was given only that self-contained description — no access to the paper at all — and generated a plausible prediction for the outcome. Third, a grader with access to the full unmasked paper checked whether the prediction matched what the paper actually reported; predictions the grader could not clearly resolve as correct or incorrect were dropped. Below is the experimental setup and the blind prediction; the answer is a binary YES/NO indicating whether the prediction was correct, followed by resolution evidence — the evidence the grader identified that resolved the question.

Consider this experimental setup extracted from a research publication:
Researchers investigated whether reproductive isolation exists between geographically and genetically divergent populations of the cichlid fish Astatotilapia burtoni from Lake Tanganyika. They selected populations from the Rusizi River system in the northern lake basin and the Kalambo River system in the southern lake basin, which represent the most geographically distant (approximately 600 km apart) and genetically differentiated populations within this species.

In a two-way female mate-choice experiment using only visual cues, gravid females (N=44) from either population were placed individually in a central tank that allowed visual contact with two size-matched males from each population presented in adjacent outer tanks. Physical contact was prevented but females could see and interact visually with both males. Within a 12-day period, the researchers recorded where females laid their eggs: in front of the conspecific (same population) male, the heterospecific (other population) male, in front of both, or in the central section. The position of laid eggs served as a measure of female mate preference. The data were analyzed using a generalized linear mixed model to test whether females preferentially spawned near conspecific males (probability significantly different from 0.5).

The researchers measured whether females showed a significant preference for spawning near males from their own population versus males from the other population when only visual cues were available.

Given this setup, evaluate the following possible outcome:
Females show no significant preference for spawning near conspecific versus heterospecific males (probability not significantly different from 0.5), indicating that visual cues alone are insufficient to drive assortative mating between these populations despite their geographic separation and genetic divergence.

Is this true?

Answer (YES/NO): YES